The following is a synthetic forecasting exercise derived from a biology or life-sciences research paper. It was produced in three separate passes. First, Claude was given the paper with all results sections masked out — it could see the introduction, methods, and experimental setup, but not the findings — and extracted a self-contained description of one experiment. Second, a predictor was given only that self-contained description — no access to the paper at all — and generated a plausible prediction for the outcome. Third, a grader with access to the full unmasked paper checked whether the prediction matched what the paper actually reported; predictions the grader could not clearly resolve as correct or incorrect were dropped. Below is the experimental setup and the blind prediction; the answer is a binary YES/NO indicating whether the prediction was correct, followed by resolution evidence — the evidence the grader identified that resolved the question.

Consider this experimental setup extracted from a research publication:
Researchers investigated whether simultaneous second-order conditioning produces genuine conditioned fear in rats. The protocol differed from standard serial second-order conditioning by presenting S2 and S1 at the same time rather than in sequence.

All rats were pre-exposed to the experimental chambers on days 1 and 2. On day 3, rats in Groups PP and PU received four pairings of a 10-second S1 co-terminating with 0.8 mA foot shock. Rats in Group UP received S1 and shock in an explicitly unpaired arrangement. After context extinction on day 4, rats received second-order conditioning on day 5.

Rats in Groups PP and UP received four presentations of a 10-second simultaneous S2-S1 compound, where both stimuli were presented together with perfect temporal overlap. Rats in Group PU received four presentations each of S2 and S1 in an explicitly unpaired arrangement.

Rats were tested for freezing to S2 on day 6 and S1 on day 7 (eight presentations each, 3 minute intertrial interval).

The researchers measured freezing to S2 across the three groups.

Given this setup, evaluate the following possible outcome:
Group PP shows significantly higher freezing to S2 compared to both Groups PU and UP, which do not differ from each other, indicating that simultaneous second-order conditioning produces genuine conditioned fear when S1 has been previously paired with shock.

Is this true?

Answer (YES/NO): YES